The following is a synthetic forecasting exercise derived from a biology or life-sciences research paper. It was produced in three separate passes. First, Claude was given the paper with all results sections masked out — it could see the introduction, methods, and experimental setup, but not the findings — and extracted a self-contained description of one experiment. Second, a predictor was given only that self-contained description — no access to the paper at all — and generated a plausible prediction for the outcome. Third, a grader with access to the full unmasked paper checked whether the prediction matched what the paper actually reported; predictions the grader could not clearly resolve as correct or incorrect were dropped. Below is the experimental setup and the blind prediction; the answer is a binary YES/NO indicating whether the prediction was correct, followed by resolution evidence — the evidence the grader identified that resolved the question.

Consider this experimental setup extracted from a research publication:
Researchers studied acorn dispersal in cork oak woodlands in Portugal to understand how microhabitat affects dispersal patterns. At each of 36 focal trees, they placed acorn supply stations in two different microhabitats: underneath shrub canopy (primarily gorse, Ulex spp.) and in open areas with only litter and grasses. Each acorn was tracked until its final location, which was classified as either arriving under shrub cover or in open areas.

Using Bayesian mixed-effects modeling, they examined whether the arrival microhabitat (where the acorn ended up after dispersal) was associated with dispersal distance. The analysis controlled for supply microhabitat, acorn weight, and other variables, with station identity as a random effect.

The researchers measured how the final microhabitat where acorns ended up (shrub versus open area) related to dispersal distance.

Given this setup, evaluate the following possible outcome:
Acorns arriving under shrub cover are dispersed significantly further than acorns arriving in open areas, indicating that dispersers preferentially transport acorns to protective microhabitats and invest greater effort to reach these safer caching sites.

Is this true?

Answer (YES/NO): NO